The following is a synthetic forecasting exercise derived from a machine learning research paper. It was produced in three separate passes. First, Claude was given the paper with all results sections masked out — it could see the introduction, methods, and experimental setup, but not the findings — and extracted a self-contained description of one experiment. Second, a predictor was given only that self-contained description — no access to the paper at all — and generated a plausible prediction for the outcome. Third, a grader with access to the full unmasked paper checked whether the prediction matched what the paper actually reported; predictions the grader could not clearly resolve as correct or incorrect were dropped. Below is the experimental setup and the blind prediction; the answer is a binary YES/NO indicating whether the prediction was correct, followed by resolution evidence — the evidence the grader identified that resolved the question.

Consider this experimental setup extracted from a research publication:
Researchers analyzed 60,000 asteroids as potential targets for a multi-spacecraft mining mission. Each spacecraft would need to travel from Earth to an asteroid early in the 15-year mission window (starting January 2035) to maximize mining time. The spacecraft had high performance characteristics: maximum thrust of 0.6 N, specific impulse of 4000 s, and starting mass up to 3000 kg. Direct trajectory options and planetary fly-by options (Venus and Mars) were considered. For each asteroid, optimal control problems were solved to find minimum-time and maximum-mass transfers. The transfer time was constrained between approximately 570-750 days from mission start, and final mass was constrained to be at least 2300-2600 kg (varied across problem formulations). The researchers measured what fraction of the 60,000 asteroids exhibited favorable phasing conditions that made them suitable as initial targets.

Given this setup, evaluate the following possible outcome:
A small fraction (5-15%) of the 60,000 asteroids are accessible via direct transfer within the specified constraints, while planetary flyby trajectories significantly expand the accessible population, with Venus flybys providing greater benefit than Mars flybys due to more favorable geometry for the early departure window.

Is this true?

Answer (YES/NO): NO